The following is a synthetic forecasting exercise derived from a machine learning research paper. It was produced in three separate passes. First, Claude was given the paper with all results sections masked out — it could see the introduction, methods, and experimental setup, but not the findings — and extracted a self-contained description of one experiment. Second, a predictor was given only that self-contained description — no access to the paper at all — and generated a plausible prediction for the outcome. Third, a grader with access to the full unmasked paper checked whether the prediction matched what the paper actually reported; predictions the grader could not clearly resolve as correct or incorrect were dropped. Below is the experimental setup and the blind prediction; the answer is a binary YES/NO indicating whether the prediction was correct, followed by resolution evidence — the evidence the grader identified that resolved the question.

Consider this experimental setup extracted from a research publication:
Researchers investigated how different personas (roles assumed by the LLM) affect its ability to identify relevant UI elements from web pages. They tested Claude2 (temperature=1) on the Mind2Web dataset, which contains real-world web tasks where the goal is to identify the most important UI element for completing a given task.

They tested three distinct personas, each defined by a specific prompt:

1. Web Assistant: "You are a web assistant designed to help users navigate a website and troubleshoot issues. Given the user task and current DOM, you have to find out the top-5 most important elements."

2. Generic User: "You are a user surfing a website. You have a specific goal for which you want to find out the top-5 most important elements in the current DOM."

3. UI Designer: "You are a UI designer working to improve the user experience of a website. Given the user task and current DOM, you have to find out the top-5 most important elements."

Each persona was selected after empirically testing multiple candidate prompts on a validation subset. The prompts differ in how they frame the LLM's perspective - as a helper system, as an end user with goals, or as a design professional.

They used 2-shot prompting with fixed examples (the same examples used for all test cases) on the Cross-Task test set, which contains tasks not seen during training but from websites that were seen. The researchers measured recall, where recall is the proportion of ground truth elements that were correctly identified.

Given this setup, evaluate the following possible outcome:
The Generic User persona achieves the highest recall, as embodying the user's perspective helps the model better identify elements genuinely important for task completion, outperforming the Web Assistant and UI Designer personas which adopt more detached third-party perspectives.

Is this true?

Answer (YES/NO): YES